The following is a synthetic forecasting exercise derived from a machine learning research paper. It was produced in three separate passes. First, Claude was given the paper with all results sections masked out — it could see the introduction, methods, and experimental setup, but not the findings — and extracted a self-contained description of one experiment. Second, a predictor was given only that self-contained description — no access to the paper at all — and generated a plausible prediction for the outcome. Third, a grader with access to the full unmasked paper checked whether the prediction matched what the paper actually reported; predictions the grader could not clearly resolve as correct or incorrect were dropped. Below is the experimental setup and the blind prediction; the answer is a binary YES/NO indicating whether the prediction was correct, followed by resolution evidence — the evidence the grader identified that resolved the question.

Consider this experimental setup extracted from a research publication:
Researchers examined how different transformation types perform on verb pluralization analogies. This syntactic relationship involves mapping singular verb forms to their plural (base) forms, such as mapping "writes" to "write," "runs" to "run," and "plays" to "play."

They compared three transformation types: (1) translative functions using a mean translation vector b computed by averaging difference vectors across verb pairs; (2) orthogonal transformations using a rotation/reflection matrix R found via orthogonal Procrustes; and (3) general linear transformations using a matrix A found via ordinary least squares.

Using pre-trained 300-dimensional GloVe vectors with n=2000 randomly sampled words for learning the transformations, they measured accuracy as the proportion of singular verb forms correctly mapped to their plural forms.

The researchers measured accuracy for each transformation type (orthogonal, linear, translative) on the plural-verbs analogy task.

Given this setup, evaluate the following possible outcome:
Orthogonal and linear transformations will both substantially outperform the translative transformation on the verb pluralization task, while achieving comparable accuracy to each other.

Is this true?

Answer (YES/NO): NO